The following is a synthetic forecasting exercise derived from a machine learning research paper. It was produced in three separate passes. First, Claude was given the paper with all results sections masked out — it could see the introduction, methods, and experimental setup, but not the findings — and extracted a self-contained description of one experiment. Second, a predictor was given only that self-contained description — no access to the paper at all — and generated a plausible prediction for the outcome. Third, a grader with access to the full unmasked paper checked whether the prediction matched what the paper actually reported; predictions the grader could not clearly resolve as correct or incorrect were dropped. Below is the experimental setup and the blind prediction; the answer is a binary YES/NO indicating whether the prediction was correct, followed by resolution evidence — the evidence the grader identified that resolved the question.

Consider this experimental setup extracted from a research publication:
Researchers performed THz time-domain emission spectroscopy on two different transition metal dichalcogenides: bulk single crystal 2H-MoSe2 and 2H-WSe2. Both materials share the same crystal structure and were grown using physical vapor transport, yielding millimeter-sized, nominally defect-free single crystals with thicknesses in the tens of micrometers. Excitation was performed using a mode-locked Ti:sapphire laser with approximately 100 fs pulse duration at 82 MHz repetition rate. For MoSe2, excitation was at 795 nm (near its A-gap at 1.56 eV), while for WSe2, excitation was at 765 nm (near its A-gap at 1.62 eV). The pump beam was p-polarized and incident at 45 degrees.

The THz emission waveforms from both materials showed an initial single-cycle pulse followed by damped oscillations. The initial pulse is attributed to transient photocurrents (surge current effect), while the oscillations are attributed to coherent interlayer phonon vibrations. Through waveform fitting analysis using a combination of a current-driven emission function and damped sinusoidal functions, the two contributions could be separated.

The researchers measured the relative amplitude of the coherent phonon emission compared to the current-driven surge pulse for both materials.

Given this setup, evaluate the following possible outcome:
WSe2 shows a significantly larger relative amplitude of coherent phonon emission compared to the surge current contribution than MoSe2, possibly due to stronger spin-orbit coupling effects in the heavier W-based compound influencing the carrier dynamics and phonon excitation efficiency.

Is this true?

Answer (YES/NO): YES